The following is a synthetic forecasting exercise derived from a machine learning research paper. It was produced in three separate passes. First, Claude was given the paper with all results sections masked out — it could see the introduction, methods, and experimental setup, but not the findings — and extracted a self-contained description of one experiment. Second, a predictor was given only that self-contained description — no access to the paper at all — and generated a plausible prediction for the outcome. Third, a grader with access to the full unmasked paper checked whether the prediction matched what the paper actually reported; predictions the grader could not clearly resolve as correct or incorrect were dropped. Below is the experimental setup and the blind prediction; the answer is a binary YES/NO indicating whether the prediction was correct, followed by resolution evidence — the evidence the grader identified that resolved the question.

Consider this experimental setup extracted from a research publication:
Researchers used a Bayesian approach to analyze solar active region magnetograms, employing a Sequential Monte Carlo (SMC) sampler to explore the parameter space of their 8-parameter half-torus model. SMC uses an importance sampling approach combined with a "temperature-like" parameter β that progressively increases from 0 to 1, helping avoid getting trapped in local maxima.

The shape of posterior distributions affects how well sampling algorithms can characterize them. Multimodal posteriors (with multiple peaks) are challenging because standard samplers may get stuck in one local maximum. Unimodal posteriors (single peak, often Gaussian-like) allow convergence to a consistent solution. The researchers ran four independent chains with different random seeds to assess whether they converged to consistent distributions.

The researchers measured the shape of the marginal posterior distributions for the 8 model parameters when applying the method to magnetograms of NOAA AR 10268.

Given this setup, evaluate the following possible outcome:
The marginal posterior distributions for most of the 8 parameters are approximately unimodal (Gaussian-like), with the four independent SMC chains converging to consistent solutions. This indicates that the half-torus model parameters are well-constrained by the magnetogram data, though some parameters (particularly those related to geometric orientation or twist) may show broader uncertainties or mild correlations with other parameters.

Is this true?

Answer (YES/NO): YES